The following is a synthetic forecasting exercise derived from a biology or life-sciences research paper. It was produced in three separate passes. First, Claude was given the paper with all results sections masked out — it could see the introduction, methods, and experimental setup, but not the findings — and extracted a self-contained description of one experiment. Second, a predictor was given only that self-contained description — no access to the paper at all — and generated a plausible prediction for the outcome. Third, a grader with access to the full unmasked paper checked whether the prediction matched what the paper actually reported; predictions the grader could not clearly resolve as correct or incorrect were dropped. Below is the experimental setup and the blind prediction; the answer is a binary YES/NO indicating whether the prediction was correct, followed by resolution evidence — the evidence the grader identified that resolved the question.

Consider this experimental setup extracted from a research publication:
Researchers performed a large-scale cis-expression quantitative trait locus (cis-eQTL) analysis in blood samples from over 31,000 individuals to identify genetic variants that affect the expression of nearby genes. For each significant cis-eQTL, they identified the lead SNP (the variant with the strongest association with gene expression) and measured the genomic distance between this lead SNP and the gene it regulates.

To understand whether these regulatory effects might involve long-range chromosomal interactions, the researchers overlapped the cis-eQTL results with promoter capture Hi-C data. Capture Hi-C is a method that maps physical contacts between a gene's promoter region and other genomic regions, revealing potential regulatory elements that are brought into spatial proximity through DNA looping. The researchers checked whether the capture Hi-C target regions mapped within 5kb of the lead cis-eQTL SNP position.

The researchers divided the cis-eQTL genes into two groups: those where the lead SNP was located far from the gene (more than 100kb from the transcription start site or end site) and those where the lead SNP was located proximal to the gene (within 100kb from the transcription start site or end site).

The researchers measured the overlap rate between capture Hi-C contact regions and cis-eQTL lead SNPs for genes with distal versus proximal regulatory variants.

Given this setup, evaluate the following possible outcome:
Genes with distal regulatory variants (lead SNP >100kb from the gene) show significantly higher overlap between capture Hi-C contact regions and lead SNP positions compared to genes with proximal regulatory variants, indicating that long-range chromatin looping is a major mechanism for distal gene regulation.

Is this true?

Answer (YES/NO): YES